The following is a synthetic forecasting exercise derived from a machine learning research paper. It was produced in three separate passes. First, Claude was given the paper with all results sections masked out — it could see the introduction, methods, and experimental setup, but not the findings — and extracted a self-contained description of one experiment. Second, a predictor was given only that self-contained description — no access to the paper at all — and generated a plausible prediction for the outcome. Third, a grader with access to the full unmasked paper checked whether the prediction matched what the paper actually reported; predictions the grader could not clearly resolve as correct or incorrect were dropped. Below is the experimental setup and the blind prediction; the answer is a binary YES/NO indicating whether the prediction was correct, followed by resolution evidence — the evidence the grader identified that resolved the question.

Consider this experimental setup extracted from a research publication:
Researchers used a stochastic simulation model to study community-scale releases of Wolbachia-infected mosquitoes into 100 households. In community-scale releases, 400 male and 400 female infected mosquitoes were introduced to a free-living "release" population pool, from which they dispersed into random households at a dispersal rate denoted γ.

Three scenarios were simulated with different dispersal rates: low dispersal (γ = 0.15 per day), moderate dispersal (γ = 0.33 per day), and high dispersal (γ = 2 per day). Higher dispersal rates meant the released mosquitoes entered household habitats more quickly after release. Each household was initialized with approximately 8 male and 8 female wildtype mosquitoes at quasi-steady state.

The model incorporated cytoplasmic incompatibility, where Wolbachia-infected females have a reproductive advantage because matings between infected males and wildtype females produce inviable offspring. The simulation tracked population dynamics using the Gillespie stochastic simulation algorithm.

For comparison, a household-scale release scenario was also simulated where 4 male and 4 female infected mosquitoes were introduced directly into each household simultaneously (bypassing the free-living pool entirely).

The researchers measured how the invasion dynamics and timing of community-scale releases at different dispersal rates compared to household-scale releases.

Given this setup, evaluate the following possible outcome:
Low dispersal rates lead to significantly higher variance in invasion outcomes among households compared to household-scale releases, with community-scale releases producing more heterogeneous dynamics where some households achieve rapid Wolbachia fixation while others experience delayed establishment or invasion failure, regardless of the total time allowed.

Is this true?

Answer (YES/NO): NO